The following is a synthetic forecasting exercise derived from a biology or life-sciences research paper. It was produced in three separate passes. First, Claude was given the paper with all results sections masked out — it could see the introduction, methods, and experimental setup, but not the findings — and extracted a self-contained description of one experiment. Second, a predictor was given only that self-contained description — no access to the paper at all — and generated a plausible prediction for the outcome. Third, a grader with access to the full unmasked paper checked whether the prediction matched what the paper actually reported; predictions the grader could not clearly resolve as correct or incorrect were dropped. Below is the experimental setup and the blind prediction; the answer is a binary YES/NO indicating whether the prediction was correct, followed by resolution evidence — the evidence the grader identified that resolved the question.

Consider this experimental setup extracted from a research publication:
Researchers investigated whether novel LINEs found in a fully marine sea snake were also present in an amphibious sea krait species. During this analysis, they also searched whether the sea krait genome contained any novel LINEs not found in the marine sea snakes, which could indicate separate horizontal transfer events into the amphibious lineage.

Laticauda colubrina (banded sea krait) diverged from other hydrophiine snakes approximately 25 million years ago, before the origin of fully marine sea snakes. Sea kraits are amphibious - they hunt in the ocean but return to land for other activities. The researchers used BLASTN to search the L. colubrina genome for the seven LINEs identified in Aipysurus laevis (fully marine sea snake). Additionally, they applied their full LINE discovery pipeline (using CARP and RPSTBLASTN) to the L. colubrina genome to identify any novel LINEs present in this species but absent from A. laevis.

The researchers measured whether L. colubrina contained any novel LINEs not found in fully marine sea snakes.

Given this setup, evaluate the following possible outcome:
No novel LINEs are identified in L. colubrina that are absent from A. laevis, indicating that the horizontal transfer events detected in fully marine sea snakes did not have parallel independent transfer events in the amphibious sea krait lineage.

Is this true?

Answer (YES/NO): NO